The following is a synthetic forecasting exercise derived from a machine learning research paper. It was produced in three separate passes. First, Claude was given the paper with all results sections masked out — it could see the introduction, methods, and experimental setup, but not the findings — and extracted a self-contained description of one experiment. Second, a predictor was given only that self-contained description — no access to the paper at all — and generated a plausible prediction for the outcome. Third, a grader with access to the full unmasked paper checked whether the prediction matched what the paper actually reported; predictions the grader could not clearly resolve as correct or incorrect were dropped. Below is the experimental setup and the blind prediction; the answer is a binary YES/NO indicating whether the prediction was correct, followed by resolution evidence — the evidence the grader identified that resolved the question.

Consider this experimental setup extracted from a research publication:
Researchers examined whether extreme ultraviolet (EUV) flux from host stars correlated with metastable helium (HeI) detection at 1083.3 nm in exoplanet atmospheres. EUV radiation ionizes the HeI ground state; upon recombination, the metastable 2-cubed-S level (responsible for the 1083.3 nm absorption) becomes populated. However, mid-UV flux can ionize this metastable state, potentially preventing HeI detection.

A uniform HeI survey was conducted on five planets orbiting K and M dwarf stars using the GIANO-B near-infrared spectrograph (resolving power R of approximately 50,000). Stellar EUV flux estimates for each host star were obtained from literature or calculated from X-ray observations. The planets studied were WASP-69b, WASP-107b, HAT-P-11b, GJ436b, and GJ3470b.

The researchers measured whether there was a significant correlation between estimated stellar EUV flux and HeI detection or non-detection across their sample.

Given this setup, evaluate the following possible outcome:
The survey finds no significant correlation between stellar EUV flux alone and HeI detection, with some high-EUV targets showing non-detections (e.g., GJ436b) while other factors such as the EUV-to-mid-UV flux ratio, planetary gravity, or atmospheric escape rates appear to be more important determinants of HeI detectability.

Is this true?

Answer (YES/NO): NO